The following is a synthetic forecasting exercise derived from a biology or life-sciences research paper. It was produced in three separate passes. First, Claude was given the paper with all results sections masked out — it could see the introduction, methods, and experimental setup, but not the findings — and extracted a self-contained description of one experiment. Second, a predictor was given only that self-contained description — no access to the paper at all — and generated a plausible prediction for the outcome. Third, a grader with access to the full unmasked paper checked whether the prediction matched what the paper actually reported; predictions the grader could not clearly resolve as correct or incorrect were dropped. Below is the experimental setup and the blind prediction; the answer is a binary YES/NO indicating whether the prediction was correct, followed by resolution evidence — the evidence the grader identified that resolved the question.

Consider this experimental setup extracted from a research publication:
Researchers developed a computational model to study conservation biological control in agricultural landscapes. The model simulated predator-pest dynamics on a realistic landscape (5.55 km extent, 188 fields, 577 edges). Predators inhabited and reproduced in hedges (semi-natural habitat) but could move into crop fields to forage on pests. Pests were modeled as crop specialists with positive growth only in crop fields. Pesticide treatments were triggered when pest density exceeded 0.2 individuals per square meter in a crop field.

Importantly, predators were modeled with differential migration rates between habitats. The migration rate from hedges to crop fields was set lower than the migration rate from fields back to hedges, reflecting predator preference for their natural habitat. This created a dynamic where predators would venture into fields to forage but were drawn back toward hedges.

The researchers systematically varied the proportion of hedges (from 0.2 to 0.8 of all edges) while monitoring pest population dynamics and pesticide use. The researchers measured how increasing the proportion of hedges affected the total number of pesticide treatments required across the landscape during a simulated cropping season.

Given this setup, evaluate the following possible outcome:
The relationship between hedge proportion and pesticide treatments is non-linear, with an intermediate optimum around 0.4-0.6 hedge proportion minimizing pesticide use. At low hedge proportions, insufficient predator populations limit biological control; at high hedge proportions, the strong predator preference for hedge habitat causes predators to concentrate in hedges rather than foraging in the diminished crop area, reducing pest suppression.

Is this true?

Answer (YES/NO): NO